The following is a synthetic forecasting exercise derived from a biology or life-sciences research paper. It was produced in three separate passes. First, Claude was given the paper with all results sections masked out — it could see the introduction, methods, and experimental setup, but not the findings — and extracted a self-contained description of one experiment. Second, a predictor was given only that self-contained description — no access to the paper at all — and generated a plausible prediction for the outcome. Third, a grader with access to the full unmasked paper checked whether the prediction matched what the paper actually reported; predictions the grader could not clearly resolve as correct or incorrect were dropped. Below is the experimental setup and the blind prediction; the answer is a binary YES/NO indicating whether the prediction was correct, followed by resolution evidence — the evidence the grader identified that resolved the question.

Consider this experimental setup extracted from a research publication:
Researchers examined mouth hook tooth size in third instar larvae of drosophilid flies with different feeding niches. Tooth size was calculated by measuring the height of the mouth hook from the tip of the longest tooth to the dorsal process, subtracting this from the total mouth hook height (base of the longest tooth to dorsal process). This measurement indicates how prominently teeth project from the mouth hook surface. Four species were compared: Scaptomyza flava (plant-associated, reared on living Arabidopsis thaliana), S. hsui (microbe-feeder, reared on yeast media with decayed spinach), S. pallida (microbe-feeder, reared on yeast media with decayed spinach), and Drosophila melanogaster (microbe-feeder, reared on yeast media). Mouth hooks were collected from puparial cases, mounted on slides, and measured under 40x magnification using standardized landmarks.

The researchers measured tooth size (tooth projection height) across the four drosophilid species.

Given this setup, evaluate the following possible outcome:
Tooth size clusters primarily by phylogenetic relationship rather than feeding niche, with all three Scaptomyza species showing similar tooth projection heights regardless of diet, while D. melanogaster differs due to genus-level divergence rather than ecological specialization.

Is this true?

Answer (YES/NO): NO